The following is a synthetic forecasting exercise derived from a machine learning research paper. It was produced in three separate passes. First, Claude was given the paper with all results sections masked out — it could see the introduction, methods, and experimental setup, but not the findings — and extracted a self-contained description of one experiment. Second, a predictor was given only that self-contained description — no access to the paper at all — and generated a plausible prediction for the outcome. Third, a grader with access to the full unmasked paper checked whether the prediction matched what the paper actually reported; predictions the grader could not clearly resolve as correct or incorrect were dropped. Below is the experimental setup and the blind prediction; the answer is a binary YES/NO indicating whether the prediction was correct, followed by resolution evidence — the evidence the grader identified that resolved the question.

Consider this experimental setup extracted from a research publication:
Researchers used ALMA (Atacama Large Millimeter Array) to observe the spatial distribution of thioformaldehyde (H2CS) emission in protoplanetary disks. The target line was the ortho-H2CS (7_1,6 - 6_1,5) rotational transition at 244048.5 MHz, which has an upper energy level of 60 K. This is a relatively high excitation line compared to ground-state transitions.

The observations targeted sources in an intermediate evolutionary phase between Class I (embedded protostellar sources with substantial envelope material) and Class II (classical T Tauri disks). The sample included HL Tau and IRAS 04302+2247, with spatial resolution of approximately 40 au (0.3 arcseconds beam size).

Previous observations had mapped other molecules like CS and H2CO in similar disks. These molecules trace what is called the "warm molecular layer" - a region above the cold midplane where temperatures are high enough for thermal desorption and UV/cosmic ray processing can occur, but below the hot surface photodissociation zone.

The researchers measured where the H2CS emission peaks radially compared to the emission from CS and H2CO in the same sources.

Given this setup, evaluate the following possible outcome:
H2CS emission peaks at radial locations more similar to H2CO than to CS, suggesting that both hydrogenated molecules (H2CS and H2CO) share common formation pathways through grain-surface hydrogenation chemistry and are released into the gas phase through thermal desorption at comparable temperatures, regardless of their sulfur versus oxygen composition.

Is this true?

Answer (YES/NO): NO